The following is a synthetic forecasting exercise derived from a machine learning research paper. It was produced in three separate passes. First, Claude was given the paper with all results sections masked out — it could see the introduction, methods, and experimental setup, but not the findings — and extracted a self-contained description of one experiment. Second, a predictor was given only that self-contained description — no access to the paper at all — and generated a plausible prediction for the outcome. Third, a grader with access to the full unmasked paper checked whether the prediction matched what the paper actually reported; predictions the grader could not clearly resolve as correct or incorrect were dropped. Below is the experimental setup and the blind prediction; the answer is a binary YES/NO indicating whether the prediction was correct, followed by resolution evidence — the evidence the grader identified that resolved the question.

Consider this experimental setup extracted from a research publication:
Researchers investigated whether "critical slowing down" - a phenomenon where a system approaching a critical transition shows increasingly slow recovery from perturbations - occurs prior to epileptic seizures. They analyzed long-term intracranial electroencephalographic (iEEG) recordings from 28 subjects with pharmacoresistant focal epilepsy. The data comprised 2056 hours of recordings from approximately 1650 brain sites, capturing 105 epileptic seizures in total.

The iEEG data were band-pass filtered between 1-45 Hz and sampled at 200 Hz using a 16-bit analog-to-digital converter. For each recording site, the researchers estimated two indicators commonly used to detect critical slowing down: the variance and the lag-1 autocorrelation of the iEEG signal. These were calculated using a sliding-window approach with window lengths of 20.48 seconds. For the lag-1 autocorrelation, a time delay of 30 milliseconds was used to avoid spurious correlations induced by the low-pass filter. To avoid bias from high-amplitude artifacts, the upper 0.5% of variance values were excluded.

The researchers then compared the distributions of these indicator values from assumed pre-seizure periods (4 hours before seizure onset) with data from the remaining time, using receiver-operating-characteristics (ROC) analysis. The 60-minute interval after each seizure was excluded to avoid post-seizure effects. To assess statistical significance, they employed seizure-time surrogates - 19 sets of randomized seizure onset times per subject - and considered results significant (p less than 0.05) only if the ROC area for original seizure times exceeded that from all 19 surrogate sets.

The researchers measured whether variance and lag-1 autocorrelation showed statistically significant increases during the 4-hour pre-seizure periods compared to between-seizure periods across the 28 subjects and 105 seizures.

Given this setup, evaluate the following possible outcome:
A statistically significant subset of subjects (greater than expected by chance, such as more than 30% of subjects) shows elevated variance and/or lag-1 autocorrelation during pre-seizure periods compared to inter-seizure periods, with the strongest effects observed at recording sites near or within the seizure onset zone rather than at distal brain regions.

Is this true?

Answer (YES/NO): NO